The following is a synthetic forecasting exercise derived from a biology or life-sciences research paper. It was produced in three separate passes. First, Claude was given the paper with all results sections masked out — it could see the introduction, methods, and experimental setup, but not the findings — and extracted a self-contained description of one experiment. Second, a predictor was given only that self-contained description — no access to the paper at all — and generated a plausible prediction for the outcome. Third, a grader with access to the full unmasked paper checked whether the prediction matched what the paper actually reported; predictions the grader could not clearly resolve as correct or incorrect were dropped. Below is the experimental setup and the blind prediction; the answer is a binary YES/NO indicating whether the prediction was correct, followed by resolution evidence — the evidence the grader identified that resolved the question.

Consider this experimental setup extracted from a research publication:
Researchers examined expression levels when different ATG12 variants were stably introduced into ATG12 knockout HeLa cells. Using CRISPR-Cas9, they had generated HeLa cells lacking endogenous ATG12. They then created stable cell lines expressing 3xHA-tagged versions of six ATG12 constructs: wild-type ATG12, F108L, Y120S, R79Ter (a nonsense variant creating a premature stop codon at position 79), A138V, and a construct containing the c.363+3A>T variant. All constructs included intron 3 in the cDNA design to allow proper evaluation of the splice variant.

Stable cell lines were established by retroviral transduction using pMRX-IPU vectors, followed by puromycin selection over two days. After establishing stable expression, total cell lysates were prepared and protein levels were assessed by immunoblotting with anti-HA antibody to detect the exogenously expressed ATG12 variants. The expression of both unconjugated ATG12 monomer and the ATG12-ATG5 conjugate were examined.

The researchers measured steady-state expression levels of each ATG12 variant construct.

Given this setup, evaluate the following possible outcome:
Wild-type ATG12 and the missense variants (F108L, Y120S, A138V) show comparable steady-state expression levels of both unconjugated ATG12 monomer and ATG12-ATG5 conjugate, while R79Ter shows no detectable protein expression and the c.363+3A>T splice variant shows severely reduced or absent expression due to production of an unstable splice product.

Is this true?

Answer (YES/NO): NO